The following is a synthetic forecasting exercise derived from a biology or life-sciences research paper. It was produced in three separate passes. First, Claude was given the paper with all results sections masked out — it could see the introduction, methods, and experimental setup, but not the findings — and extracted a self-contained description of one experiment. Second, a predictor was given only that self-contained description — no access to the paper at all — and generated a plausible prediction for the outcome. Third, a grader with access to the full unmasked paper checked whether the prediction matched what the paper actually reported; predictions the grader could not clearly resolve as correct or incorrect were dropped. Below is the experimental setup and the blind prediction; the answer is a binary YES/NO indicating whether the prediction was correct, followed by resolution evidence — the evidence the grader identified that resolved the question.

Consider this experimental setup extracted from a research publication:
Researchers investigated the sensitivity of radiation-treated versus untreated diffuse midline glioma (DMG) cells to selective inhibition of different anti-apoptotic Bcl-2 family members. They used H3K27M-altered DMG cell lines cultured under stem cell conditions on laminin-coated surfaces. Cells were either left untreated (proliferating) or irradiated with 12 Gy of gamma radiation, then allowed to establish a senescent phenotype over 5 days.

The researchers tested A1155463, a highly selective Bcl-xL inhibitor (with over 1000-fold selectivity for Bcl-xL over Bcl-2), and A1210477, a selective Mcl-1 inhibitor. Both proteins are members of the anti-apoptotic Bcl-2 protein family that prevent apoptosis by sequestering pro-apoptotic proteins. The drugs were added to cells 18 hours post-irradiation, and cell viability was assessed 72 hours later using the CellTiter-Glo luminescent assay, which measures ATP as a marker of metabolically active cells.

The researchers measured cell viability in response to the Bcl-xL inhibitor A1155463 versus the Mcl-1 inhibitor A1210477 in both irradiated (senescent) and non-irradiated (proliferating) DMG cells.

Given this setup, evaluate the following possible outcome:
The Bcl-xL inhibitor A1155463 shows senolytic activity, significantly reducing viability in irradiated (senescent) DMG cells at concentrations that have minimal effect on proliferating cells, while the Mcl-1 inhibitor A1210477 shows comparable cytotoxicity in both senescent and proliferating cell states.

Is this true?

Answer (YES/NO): YES